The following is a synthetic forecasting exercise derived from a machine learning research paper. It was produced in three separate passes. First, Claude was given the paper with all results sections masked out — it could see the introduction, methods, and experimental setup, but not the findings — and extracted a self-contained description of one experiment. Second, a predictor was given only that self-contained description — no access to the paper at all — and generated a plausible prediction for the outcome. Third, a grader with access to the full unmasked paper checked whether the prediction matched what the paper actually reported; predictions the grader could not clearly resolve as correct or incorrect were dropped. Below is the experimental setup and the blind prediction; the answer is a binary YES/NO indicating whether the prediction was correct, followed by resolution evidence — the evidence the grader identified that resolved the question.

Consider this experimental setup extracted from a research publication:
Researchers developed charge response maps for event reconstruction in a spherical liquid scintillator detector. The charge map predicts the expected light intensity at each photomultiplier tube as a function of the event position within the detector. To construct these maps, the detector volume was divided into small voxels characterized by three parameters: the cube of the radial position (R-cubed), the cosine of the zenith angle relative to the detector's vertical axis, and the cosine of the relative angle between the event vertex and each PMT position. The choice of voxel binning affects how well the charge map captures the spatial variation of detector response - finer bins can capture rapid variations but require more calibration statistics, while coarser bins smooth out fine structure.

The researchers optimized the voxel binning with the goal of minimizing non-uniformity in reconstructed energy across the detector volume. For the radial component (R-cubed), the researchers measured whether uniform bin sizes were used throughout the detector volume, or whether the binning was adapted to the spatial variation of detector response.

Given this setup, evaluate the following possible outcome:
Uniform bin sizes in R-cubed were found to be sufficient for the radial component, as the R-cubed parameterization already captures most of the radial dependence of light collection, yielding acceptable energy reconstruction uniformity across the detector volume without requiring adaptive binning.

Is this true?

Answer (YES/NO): NO